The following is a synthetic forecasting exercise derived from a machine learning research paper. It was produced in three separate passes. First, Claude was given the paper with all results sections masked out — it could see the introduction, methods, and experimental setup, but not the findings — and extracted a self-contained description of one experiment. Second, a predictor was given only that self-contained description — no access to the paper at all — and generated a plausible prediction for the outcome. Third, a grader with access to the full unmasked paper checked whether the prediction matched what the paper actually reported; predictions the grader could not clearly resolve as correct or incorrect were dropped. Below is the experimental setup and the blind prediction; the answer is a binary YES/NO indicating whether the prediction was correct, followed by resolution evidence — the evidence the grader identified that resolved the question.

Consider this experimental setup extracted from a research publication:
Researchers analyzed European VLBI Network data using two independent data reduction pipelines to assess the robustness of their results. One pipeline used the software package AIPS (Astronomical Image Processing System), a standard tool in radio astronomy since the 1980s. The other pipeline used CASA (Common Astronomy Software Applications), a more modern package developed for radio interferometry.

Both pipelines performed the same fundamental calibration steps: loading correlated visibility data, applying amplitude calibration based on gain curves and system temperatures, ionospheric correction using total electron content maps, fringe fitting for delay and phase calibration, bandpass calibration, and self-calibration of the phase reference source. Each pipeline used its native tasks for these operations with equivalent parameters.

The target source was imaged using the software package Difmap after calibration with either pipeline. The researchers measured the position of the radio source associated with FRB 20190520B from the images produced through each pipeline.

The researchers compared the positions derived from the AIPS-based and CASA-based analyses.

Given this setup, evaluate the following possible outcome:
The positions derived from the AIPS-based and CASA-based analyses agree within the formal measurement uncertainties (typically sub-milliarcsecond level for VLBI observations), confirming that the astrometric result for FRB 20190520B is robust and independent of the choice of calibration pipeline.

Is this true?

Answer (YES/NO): NO